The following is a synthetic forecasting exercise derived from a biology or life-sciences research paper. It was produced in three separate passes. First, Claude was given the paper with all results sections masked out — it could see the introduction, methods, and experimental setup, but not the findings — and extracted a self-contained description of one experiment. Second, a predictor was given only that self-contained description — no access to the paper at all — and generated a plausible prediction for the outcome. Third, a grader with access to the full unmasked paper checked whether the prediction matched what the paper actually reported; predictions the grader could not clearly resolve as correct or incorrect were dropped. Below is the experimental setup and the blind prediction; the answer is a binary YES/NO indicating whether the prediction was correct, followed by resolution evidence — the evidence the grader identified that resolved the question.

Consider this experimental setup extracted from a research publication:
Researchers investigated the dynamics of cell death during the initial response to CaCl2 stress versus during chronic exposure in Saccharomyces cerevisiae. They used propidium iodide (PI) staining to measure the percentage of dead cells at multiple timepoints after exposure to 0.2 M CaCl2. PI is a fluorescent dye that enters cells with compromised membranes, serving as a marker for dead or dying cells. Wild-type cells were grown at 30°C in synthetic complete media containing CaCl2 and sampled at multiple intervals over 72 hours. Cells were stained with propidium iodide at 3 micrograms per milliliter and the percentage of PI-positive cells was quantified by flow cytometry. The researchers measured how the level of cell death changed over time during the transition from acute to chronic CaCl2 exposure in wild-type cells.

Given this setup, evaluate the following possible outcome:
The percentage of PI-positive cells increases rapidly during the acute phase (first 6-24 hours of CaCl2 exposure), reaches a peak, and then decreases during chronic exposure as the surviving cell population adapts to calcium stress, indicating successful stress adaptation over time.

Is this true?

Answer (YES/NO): YES